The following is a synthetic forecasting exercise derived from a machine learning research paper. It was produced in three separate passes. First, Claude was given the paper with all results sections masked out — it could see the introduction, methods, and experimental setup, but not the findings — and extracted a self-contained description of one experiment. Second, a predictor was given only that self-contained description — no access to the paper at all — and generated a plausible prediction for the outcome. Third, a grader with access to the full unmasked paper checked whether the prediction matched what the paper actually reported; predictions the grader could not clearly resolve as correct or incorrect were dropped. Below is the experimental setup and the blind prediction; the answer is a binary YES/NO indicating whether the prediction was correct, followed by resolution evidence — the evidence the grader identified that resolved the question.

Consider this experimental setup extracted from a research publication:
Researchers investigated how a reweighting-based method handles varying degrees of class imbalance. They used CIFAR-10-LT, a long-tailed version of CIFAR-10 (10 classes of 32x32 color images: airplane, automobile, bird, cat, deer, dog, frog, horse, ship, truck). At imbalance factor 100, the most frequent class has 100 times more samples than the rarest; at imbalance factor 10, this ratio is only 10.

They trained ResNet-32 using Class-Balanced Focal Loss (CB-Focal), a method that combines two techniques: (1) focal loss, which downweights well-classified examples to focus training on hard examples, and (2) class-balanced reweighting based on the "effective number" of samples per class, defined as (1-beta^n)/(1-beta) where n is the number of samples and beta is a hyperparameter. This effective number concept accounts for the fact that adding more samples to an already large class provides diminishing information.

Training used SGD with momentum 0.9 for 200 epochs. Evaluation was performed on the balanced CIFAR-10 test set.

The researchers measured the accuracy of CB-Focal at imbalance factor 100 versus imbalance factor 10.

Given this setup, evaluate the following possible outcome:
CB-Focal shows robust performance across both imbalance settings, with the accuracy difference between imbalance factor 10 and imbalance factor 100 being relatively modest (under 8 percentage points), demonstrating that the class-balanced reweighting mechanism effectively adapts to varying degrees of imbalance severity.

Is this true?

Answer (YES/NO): NO